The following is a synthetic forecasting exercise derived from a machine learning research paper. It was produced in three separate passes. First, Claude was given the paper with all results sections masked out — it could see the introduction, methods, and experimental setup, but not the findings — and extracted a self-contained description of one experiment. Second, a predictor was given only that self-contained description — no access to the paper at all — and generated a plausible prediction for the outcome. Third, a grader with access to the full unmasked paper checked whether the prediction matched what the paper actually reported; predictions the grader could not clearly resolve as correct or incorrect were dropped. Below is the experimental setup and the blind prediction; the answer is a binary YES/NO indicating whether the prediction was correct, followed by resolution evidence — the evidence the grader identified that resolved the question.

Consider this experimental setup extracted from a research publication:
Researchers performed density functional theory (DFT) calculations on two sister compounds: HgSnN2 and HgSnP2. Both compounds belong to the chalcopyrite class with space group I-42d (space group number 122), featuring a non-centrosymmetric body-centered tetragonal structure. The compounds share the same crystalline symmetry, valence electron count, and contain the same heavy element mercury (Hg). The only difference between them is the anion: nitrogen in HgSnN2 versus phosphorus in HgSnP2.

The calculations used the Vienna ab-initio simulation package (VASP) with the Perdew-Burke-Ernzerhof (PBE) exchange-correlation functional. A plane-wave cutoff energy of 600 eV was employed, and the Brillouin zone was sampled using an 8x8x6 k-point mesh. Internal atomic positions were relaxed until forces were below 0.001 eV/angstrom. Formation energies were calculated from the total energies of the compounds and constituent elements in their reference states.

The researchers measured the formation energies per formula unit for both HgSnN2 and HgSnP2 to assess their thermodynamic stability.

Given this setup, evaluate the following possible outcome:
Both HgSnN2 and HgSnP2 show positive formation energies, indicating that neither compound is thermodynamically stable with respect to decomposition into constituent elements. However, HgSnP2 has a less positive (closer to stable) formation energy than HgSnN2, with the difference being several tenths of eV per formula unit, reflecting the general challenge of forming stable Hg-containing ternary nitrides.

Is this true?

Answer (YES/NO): NO